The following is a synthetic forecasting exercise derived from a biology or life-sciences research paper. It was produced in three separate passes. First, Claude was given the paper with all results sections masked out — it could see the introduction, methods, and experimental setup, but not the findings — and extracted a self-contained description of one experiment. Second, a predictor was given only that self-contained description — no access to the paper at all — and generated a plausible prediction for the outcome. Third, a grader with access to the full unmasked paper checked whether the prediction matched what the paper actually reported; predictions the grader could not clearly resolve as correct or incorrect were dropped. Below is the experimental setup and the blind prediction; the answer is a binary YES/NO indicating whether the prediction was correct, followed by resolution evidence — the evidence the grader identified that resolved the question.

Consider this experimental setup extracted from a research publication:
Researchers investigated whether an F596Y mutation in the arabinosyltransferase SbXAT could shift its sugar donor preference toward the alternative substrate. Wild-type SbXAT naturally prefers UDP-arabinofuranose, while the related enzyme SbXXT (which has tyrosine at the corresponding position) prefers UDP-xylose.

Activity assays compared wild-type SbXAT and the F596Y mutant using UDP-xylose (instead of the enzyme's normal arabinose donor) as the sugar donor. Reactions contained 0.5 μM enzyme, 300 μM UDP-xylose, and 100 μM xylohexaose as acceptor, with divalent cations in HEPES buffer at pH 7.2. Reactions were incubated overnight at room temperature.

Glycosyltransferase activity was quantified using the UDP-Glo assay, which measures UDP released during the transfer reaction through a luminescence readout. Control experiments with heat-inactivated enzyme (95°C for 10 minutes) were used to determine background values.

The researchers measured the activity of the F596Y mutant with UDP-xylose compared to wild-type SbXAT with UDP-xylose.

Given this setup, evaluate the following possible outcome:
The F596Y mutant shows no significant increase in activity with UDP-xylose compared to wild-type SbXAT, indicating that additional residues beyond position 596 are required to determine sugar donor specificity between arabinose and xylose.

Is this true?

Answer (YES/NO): NO